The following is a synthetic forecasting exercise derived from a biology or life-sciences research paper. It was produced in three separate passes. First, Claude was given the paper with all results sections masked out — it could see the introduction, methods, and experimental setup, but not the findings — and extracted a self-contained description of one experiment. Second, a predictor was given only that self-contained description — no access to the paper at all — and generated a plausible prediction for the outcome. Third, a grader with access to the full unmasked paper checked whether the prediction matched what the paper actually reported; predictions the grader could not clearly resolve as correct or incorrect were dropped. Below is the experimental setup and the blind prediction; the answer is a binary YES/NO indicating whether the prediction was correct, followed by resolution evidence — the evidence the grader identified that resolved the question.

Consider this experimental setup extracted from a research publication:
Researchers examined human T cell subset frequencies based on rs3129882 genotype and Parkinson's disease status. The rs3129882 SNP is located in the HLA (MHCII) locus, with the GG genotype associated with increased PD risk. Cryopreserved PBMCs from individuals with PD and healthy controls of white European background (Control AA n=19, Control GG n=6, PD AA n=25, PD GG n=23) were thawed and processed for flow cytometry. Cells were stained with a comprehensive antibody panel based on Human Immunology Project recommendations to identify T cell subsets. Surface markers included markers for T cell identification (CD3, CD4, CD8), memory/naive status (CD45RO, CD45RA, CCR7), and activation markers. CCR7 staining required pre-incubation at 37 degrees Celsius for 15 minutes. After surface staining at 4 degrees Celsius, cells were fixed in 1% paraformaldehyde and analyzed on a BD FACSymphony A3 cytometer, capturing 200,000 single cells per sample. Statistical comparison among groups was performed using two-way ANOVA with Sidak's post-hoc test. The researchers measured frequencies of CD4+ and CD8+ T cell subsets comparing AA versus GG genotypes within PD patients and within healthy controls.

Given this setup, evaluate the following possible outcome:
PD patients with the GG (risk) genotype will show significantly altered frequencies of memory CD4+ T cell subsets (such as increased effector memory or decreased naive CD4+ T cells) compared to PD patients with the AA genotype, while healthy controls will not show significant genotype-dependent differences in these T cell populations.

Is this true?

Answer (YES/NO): NO